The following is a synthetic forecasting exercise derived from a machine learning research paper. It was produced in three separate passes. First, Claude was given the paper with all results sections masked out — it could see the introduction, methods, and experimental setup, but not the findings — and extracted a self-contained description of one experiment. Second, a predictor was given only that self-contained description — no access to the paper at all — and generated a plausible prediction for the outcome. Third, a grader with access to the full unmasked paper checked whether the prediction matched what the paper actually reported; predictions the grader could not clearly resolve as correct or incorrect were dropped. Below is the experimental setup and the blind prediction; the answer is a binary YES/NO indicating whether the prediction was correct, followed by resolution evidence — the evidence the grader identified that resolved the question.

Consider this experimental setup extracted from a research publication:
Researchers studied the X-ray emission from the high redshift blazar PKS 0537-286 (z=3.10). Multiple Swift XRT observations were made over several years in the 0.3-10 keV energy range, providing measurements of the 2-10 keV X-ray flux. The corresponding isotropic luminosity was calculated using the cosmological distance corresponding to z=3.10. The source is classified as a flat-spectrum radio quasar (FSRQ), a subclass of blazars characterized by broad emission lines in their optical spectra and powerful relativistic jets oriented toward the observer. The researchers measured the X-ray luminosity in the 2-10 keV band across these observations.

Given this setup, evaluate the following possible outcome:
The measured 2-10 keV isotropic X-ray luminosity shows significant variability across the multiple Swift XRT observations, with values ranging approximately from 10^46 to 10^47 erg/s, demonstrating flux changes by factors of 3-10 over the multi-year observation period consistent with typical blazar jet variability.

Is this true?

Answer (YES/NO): NO